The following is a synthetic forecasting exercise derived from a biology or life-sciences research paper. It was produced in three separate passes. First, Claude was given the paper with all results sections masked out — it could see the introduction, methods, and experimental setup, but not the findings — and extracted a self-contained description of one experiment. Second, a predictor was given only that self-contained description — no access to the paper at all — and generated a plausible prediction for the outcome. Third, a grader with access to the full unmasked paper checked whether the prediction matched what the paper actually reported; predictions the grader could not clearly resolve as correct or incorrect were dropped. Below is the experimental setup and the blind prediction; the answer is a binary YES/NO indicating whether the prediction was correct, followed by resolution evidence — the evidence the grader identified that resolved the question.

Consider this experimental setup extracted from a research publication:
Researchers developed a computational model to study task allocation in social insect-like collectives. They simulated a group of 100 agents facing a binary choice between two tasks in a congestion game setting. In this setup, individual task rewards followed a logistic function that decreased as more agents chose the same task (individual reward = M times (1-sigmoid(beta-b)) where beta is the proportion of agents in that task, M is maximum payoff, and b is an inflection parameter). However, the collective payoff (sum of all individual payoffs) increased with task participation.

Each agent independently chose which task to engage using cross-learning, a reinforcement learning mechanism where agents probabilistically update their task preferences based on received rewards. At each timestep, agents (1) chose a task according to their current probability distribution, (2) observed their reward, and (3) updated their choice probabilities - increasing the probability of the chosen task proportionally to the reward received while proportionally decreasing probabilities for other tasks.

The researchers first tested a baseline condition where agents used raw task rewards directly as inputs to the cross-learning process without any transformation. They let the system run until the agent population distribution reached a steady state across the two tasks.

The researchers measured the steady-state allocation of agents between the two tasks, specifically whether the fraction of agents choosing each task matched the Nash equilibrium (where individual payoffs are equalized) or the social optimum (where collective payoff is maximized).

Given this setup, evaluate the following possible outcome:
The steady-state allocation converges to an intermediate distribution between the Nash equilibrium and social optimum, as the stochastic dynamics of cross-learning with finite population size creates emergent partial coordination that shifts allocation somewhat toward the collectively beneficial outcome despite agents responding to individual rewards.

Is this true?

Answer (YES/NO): NO